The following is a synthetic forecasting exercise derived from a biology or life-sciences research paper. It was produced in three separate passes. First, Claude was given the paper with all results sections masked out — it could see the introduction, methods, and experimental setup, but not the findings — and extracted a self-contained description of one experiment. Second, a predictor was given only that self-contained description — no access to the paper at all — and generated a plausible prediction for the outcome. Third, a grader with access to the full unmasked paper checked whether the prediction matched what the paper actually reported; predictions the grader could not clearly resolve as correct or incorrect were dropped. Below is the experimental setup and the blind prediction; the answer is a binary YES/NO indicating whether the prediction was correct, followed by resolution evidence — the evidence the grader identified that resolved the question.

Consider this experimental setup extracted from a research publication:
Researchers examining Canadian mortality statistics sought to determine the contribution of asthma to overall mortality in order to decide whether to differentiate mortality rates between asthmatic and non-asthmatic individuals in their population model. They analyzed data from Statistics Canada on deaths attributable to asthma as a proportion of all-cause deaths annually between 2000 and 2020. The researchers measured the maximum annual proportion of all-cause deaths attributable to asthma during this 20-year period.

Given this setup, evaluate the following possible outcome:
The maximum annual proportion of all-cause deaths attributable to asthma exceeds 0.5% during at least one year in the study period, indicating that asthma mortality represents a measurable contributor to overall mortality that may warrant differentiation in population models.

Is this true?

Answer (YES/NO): NO